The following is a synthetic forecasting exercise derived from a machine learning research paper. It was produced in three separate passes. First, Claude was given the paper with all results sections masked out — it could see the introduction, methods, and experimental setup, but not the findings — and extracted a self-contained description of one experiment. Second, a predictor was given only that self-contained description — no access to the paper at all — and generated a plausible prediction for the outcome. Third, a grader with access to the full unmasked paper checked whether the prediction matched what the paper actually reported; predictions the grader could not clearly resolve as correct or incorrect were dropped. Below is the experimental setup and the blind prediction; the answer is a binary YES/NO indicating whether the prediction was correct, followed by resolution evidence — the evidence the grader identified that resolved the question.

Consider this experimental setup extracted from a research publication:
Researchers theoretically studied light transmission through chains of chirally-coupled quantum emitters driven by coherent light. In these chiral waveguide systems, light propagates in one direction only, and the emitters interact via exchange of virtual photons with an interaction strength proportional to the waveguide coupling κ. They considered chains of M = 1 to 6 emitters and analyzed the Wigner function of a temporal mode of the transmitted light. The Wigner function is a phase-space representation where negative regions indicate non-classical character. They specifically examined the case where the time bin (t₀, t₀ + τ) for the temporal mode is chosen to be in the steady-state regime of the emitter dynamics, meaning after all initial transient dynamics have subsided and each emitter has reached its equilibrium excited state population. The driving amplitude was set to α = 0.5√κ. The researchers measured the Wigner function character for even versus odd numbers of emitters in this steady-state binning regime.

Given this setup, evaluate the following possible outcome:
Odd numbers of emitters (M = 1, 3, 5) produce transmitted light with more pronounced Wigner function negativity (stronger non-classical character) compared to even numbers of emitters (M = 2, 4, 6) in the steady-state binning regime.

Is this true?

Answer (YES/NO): YES